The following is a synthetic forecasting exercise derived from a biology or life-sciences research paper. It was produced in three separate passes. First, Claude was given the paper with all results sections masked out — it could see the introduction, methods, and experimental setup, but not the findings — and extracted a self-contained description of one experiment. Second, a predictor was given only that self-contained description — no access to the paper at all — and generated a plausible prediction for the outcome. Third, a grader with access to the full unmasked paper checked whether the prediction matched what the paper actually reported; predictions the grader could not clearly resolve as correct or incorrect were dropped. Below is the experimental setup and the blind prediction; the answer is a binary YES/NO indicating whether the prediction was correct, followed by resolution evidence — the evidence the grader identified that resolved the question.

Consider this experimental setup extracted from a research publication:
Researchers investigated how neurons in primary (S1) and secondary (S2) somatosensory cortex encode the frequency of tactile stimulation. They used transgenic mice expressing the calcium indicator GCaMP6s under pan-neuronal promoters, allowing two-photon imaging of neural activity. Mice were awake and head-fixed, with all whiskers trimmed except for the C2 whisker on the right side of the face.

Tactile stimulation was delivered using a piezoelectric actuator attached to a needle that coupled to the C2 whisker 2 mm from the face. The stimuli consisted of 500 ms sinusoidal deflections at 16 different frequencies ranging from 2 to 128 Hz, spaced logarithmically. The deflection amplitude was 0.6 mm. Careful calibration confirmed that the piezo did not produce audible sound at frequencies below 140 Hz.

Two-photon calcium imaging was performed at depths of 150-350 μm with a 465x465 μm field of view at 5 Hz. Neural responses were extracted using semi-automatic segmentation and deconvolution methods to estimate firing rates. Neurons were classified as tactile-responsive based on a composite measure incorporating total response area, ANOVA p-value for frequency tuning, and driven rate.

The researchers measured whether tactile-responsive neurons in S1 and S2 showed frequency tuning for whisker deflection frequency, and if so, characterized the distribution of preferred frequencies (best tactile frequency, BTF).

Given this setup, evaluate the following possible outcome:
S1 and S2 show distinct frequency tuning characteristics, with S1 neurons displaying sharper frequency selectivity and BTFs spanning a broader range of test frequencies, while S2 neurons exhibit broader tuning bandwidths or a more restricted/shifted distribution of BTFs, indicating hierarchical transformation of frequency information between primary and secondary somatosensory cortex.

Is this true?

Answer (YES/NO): NO